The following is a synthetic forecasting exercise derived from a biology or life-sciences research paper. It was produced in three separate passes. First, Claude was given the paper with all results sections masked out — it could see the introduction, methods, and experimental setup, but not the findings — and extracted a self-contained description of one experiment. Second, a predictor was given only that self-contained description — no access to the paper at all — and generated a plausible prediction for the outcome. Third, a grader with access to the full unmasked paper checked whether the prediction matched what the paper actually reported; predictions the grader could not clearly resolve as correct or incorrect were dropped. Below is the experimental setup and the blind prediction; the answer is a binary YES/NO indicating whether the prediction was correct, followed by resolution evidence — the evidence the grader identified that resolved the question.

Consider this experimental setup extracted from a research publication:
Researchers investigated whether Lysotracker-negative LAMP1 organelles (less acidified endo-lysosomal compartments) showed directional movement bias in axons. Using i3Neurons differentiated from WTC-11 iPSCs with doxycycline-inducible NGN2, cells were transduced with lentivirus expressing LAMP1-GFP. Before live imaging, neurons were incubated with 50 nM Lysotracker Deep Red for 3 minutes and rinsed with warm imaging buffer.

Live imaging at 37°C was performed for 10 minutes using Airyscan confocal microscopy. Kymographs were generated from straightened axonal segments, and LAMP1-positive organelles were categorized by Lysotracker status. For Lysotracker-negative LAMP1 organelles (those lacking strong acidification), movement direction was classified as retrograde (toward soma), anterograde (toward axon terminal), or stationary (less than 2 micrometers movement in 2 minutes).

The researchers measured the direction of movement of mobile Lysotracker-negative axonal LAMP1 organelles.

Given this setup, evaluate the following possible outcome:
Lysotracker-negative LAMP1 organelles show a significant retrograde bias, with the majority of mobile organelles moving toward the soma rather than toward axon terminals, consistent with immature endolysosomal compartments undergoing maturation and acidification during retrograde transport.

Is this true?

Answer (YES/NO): NO